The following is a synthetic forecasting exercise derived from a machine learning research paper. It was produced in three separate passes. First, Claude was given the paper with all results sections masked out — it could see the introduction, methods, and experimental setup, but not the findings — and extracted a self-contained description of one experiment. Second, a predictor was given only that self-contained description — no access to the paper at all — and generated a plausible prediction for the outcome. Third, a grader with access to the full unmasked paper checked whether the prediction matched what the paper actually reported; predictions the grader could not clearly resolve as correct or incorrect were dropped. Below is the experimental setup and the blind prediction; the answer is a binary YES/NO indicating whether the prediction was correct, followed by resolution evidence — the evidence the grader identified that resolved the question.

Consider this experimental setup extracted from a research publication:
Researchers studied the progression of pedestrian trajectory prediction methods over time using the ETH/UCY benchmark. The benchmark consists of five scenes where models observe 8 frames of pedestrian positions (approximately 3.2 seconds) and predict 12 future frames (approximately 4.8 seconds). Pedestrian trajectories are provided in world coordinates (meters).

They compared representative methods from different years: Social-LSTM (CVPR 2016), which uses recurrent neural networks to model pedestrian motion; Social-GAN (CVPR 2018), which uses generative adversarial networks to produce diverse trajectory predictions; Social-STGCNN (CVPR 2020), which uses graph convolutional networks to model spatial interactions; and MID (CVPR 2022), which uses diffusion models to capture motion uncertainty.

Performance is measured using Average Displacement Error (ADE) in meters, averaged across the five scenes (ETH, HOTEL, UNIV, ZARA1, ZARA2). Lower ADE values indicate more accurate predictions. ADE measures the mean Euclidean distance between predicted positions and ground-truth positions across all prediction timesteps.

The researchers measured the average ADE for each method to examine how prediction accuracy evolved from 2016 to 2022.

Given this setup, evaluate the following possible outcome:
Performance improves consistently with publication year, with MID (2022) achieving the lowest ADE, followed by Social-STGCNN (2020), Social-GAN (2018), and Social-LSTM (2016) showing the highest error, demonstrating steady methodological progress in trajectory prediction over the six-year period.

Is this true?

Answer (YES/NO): YES